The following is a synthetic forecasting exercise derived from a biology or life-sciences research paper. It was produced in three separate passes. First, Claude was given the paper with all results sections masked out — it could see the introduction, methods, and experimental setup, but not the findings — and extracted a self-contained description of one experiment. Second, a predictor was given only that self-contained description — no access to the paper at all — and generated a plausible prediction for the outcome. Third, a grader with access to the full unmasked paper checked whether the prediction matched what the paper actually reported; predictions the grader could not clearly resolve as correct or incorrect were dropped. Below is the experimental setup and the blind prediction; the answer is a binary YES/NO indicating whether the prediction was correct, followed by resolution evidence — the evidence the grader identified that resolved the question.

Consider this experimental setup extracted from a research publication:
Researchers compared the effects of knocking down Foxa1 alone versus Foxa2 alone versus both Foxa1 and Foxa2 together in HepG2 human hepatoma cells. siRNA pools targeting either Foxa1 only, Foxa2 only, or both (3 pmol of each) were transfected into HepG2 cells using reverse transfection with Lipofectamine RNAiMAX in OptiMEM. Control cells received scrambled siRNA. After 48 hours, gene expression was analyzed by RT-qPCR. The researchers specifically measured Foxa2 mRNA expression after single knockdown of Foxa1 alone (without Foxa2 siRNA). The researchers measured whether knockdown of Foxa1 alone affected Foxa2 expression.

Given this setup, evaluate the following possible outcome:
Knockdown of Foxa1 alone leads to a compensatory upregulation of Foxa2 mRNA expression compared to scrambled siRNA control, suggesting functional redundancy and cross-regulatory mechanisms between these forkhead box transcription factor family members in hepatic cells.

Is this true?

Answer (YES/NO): NO